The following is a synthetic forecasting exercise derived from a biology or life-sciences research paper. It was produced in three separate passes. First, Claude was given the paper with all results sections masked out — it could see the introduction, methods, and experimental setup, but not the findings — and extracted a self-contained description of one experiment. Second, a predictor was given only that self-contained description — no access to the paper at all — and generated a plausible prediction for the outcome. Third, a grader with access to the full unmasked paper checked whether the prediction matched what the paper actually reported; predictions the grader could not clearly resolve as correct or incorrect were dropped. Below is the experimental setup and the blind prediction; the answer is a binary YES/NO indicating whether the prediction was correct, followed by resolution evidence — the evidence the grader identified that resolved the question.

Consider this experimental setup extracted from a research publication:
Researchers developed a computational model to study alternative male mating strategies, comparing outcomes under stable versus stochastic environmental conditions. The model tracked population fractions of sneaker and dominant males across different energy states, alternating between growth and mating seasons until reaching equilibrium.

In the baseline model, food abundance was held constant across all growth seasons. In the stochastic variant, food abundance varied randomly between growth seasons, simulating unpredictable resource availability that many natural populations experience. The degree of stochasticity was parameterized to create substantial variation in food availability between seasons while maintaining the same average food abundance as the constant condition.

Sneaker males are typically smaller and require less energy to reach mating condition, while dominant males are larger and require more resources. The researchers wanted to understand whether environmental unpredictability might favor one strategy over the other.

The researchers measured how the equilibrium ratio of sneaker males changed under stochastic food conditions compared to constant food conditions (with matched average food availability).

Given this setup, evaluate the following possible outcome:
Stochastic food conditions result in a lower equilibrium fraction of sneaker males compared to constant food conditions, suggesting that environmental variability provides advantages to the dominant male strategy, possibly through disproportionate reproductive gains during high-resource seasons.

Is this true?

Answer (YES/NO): NO